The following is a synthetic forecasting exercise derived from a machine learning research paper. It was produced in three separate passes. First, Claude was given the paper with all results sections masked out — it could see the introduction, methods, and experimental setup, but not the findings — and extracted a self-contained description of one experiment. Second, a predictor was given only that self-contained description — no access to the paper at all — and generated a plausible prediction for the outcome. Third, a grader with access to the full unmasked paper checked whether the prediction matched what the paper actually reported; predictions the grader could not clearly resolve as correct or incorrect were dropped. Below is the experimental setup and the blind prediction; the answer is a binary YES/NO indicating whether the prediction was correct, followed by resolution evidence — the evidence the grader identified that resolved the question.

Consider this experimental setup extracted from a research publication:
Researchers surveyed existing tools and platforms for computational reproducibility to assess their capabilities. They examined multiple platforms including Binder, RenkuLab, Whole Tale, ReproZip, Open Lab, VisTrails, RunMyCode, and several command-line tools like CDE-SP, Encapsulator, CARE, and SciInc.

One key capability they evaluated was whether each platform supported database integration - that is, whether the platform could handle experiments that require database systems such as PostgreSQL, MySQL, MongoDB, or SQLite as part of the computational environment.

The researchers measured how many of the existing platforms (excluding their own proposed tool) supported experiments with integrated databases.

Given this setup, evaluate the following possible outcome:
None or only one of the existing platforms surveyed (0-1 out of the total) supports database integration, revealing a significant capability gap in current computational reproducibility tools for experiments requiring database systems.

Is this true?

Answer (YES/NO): YES